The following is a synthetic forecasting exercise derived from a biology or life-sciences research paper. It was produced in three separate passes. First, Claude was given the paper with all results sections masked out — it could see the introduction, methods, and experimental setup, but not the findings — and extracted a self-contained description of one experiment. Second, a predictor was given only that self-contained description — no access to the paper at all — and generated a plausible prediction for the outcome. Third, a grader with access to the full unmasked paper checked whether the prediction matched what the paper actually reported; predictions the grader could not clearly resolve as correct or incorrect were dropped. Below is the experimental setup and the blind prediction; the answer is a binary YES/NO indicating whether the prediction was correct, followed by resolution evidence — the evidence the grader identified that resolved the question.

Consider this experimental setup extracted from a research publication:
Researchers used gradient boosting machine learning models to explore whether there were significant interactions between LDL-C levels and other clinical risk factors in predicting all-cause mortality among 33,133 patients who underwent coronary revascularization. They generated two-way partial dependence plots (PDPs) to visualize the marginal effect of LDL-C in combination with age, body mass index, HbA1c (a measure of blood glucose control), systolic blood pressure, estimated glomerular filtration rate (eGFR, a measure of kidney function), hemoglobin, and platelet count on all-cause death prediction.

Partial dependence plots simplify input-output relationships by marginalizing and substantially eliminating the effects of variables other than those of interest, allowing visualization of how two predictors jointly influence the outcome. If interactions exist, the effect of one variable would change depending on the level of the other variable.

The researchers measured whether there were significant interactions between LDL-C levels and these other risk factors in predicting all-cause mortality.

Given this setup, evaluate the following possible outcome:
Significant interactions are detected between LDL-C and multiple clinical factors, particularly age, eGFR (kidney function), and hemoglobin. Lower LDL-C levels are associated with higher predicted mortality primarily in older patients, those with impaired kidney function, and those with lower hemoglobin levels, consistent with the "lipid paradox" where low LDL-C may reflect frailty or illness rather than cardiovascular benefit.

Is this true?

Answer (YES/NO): NO